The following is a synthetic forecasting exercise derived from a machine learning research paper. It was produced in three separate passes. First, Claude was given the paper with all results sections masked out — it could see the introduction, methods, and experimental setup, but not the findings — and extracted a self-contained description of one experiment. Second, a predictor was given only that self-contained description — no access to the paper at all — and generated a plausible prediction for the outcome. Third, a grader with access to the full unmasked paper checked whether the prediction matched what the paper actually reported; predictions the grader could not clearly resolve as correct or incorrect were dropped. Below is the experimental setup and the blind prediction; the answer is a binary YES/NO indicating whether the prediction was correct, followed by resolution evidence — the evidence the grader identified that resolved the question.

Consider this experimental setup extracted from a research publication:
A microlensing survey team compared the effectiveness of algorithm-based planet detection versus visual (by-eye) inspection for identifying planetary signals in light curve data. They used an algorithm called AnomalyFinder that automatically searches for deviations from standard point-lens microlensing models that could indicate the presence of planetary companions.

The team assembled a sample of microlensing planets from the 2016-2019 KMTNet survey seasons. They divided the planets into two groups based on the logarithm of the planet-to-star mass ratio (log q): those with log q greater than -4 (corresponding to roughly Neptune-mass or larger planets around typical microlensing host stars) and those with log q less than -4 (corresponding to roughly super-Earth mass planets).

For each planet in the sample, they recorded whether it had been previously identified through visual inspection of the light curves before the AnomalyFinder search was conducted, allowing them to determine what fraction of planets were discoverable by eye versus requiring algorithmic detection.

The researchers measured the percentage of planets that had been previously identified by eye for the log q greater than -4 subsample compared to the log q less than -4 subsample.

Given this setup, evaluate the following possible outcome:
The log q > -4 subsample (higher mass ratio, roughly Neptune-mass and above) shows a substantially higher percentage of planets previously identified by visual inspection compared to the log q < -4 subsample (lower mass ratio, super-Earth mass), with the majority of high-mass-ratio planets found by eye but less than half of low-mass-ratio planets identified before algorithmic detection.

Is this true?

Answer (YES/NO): YES